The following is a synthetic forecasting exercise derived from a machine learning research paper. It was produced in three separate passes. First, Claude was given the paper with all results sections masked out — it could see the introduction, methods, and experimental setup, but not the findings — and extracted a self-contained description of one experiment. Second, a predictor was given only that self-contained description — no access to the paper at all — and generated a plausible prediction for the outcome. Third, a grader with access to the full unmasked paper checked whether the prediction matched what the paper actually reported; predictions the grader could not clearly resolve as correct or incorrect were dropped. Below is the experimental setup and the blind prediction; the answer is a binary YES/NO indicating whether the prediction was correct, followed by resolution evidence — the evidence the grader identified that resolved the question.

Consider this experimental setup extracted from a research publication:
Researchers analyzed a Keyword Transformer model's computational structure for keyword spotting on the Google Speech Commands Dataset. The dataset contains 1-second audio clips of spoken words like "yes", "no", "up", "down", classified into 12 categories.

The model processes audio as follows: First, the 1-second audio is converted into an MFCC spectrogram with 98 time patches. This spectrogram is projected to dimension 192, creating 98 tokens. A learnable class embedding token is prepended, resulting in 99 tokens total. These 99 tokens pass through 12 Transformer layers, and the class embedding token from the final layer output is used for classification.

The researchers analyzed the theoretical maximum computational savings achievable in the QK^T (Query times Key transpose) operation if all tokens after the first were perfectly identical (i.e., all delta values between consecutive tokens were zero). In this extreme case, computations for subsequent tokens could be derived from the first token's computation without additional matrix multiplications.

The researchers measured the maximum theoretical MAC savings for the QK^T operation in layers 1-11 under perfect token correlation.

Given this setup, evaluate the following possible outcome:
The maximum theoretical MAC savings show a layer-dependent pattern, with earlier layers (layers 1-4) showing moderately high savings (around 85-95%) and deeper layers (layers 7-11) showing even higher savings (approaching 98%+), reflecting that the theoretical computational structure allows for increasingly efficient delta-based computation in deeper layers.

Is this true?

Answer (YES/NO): NO